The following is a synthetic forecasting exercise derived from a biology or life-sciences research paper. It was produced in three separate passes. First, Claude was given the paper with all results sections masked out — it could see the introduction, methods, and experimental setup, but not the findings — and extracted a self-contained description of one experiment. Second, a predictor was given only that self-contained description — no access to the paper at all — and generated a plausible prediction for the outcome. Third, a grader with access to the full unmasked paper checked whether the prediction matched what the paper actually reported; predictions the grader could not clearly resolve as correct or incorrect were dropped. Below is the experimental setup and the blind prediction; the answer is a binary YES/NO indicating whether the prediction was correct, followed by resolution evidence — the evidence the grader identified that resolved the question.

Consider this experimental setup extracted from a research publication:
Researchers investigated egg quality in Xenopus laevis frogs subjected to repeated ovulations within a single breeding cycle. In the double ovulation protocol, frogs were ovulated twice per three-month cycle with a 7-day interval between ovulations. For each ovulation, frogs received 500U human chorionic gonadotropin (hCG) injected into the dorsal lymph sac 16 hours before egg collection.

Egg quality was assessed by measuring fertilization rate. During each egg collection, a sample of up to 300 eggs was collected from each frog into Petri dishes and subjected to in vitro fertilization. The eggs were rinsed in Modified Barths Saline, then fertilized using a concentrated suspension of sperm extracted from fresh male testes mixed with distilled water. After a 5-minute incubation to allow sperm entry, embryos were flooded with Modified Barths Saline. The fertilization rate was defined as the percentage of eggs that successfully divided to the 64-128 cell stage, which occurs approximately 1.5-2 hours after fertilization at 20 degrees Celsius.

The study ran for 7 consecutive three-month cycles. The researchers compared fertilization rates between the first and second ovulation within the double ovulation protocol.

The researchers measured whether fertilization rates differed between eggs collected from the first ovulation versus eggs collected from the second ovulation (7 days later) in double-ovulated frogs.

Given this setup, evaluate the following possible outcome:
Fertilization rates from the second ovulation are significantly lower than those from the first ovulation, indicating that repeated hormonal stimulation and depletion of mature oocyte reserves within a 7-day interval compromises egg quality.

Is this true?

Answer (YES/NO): YES